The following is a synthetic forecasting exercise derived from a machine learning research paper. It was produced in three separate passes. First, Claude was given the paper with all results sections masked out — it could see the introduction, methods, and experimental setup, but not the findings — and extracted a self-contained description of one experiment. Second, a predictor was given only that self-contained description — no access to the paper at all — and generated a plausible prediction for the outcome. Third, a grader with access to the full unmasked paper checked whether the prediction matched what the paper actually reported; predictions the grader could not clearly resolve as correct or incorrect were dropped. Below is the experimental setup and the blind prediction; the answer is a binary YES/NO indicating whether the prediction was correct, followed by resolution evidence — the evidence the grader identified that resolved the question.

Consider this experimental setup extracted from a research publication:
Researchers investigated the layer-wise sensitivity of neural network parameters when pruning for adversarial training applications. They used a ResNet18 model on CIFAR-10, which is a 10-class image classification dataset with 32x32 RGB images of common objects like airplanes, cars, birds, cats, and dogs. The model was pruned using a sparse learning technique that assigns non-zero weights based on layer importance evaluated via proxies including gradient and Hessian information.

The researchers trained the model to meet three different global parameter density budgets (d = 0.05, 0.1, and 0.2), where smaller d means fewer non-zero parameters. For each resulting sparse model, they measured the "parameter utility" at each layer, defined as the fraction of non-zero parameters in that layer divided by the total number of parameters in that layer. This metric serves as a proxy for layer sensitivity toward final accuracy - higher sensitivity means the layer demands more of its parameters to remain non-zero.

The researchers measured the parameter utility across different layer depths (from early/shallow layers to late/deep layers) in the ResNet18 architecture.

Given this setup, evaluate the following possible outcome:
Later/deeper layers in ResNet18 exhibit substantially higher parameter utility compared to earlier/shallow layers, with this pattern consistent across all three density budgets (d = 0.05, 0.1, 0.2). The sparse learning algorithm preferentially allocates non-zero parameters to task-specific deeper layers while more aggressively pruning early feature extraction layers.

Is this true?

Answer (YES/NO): NO